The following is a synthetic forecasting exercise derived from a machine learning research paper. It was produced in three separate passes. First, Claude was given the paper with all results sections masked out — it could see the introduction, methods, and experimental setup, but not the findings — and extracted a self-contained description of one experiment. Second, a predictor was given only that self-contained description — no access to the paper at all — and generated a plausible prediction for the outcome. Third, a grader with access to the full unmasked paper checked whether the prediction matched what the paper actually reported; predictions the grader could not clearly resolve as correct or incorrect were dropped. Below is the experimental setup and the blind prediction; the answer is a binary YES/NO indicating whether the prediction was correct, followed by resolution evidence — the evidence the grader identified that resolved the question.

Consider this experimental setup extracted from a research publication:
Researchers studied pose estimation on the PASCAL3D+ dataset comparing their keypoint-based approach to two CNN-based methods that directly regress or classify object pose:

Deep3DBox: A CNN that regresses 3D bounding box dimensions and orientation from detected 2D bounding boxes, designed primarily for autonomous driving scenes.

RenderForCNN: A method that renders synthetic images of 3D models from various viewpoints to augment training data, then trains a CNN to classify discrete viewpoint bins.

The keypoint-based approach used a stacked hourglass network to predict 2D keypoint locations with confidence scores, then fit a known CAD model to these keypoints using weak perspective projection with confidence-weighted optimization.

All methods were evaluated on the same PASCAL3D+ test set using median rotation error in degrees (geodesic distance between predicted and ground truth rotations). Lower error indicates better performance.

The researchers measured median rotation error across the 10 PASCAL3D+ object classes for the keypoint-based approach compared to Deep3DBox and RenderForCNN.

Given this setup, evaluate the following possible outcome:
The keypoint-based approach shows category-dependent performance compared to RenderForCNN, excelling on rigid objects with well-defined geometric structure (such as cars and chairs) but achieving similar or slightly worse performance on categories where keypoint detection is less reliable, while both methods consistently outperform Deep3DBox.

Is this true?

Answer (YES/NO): NO